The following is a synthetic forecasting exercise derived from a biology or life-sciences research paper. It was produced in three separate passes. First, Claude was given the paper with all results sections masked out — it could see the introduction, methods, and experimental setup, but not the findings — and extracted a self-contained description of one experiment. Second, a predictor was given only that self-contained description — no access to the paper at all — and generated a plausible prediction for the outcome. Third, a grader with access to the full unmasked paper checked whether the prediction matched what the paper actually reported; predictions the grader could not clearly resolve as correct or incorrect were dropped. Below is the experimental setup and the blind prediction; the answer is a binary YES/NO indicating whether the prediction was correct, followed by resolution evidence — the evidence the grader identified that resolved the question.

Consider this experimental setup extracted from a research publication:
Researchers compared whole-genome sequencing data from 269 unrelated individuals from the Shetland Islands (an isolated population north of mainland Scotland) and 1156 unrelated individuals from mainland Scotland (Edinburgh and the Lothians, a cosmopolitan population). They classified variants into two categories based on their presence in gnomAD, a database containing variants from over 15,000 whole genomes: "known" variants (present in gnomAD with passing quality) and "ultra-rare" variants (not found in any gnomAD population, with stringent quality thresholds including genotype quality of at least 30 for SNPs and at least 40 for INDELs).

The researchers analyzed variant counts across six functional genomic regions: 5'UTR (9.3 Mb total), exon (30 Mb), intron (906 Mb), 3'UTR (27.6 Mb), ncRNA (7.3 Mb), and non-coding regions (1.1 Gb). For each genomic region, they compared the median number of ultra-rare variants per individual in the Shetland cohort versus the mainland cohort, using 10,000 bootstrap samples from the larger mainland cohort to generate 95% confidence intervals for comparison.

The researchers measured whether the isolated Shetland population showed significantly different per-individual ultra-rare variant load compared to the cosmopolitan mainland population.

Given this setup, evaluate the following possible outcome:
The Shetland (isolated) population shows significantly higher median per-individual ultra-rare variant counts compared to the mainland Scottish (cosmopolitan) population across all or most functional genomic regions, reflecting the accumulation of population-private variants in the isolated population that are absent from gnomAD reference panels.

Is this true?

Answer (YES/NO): YES